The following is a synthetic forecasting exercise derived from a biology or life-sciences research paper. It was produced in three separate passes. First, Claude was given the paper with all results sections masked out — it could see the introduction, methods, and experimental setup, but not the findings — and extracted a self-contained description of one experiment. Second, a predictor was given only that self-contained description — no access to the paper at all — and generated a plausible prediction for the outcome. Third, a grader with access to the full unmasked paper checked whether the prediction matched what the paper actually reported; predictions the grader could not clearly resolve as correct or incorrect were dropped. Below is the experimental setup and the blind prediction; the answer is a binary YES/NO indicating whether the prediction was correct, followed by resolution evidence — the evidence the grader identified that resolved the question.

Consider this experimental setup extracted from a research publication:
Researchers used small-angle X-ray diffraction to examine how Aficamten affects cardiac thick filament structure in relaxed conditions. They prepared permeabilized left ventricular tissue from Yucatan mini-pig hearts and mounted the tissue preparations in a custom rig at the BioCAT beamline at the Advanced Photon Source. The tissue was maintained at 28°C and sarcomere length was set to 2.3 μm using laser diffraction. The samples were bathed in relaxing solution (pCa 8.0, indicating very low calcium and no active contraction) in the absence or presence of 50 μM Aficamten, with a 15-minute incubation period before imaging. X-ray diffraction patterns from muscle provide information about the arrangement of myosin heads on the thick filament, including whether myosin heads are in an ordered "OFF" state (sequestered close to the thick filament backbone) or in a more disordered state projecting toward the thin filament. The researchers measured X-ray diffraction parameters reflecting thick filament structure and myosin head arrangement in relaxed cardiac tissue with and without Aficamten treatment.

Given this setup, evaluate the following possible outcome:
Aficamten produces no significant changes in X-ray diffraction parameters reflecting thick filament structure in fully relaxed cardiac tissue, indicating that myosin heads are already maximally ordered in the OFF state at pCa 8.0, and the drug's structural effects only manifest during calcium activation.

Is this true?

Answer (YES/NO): NO